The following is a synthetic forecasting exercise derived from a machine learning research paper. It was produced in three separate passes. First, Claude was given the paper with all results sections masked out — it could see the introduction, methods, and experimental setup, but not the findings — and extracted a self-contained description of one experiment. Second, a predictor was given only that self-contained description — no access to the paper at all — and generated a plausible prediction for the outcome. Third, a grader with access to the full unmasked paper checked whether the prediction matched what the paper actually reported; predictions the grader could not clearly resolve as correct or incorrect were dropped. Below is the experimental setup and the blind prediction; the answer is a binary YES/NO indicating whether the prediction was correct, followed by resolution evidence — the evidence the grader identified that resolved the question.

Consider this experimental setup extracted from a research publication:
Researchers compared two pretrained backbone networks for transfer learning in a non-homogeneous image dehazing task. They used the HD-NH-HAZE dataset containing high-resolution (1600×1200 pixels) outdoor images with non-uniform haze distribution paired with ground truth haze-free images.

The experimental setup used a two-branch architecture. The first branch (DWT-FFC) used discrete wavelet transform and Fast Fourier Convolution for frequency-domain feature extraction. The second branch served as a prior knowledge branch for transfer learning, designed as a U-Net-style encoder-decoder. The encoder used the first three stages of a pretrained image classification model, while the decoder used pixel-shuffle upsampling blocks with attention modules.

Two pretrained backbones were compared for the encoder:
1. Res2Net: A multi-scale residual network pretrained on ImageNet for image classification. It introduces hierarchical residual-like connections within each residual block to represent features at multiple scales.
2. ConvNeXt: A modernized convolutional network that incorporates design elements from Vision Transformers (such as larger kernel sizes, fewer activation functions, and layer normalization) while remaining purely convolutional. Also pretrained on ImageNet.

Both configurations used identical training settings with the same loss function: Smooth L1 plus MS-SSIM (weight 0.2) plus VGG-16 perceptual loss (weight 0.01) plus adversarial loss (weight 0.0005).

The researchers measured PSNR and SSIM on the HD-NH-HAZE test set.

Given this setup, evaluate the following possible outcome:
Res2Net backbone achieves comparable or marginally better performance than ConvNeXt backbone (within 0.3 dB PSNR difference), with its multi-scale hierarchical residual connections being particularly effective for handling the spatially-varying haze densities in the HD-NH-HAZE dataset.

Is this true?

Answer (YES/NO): NO